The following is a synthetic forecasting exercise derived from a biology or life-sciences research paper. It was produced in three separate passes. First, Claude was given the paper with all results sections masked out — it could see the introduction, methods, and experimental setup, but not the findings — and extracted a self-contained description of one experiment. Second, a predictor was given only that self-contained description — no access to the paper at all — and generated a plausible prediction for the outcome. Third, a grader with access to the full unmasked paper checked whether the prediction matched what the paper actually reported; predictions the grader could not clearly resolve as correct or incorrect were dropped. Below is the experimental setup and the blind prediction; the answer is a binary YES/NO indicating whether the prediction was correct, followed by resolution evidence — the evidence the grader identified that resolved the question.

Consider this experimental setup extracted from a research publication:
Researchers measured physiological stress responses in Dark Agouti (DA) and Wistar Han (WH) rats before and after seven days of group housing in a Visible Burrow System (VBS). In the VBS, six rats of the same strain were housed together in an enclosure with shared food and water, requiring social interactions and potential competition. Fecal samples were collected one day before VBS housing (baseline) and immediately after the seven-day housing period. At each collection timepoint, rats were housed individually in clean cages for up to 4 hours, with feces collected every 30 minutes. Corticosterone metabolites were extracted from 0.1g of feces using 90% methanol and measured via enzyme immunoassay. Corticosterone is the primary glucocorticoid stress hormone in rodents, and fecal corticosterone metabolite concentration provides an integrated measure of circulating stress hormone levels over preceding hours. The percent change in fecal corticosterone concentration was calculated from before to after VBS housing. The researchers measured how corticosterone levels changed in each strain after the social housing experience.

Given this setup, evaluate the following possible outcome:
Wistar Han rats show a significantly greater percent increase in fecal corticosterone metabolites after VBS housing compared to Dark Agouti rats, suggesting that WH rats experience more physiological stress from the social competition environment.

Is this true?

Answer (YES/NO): NO